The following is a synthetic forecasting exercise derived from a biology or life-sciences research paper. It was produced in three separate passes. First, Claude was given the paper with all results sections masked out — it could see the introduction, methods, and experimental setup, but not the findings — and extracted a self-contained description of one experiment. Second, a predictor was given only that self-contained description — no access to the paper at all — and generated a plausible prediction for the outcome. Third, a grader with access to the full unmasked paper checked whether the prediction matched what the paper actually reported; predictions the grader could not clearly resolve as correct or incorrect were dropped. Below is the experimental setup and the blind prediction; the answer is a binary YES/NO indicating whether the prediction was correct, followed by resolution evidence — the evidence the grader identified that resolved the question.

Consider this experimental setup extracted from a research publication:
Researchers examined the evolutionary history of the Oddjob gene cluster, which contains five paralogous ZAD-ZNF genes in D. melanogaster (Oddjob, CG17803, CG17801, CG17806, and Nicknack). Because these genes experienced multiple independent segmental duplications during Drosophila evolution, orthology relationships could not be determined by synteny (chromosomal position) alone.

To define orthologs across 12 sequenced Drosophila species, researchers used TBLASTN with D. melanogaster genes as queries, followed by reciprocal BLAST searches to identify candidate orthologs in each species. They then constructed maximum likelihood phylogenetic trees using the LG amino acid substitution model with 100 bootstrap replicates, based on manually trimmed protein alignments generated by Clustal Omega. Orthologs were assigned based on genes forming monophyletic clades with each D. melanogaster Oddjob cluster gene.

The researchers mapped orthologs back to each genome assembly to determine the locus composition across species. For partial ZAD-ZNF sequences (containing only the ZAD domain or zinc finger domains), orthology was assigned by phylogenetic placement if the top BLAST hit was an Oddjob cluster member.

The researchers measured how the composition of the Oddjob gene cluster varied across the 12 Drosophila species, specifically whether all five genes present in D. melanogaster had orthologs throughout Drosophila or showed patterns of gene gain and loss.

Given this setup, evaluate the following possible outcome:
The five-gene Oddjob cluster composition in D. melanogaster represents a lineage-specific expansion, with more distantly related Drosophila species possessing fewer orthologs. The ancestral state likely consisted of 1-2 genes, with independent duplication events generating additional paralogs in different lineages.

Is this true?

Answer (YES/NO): NO